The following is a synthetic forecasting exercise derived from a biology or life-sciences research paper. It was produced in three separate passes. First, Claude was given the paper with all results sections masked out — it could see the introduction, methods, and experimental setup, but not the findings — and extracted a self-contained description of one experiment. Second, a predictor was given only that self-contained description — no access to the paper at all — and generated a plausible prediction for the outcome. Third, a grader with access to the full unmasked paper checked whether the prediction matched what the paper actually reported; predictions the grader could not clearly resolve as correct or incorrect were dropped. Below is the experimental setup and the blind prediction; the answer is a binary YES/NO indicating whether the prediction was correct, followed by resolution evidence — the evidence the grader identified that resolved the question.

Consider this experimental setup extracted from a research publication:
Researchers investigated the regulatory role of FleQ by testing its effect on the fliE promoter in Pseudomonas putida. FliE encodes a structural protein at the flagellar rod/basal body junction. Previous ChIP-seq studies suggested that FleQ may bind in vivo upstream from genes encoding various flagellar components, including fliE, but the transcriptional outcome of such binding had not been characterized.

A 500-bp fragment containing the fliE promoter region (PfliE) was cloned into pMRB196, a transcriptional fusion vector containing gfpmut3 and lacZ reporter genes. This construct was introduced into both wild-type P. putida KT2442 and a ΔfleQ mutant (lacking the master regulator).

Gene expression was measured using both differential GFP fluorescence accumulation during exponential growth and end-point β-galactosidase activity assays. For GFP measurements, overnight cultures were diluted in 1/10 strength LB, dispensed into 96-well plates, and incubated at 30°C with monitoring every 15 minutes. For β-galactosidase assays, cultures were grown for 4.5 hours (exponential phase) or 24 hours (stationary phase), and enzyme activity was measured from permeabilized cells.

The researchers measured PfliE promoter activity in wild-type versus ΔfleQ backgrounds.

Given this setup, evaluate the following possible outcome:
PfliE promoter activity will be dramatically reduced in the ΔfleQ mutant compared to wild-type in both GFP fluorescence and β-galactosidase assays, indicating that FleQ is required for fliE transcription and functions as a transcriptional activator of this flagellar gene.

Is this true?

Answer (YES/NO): YES